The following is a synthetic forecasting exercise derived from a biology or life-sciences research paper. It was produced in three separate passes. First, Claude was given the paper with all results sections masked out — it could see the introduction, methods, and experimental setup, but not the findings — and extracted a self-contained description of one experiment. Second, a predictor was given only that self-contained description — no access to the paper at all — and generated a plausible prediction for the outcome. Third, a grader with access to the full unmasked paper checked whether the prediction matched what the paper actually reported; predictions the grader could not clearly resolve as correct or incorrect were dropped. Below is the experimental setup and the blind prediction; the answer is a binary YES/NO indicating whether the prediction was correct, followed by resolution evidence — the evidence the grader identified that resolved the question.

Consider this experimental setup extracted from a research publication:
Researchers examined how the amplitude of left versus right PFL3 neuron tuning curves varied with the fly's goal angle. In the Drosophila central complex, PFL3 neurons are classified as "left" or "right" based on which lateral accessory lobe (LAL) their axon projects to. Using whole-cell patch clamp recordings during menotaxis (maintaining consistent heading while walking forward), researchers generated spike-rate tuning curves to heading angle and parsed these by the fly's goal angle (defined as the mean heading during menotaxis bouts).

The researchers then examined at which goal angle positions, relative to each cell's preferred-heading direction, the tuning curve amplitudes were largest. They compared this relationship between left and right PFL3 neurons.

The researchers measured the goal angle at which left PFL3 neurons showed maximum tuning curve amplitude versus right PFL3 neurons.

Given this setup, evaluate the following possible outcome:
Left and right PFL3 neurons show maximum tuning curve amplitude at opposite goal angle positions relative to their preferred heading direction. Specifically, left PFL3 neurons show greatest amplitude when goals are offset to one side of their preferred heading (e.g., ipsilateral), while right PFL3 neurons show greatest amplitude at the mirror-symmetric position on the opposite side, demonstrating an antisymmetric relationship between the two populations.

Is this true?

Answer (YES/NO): YES